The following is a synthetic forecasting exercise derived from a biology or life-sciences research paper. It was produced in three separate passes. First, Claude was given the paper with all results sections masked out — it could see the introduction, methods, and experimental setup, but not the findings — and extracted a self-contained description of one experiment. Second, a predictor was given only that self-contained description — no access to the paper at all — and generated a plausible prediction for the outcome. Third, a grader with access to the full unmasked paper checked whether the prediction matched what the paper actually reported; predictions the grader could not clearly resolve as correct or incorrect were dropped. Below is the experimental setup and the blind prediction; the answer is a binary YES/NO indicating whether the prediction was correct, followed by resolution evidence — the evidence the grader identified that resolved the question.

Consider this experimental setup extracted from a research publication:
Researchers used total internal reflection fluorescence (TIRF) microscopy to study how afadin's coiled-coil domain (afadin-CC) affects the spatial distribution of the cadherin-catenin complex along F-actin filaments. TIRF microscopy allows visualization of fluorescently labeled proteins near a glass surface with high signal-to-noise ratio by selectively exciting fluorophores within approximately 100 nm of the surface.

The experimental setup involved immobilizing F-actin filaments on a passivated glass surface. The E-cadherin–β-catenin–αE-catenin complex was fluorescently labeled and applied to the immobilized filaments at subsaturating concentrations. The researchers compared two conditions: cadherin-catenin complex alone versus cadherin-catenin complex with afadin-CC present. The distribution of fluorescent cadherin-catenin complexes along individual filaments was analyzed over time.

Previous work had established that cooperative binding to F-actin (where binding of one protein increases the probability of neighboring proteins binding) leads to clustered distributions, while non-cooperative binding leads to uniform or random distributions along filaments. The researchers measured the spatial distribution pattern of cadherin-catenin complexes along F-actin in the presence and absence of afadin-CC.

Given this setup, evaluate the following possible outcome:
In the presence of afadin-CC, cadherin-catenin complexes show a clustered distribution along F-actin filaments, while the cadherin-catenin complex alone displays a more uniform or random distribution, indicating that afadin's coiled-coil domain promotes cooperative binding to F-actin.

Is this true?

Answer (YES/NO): YES